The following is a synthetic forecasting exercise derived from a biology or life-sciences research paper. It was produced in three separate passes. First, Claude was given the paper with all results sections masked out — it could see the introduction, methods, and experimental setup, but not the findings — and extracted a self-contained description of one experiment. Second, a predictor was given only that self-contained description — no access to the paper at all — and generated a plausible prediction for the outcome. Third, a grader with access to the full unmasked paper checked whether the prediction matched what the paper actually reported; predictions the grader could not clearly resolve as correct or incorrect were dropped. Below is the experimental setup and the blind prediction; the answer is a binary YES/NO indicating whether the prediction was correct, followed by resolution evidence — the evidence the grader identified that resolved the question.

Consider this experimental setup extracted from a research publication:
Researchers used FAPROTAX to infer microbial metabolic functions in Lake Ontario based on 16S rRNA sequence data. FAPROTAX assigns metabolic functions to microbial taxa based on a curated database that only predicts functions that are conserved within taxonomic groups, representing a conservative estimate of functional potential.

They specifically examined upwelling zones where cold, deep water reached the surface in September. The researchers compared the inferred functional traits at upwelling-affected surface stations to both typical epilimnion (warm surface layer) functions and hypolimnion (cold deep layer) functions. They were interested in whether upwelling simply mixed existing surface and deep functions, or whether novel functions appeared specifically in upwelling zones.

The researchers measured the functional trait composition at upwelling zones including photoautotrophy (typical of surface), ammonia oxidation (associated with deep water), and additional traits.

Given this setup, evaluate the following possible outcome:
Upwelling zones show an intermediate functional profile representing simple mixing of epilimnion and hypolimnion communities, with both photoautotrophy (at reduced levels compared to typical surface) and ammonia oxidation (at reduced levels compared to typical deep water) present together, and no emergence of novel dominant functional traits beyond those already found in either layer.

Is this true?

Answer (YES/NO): NO